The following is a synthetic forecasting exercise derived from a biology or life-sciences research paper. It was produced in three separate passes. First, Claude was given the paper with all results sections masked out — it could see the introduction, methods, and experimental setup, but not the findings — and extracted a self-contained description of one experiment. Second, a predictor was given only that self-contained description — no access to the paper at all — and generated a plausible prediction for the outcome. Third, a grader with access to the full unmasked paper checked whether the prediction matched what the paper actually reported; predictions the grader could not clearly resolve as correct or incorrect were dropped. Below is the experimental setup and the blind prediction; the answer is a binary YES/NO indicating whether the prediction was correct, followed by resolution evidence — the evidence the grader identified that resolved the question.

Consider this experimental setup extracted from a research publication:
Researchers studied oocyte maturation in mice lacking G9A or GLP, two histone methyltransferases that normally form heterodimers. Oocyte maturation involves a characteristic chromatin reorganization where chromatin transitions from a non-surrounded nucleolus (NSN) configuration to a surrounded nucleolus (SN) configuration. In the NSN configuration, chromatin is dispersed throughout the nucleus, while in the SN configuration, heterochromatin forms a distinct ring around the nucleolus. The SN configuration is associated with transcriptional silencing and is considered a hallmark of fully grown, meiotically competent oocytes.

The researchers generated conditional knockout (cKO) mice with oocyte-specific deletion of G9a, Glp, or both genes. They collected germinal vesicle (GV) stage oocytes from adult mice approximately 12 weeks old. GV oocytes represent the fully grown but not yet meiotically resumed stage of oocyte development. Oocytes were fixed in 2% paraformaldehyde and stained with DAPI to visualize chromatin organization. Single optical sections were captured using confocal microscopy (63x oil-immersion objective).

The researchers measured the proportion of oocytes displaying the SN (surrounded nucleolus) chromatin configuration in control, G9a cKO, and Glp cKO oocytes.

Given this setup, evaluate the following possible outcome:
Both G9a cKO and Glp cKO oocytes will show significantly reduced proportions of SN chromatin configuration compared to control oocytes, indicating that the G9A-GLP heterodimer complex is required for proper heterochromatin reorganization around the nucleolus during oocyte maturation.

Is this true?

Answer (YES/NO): NO